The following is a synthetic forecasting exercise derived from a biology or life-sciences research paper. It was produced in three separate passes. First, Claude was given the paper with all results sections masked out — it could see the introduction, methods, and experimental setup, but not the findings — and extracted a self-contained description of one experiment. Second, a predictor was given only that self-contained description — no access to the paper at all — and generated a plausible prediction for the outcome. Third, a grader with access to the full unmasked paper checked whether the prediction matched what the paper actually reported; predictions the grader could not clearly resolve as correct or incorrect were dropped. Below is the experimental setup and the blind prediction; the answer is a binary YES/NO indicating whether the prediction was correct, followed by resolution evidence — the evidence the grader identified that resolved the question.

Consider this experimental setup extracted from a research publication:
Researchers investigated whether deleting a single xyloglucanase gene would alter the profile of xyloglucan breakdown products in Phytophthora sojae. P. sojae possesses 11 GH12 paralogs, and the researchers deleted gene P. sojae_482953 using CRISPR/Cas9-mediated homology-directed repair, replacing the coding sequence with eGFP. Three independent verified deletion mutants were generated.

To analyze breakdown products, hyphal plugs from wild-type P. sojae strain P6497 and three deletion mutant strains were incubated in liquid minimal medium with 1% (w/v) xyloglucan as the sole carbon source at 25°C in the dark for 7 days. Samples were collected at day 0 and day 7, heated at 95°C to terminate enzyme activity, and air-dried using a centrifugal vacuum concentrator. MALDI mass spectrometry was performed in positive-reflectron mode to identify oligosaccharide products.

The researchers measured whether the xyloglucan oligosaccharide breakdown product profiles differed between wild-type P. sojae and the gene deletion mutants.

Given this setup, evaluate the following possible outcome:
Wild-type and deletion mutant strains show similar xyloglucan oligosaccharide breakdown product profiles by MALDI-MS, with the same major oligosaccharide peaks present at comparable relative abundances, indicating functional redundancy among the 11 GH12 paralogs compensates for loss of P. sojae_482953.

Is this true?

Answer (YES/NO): YES